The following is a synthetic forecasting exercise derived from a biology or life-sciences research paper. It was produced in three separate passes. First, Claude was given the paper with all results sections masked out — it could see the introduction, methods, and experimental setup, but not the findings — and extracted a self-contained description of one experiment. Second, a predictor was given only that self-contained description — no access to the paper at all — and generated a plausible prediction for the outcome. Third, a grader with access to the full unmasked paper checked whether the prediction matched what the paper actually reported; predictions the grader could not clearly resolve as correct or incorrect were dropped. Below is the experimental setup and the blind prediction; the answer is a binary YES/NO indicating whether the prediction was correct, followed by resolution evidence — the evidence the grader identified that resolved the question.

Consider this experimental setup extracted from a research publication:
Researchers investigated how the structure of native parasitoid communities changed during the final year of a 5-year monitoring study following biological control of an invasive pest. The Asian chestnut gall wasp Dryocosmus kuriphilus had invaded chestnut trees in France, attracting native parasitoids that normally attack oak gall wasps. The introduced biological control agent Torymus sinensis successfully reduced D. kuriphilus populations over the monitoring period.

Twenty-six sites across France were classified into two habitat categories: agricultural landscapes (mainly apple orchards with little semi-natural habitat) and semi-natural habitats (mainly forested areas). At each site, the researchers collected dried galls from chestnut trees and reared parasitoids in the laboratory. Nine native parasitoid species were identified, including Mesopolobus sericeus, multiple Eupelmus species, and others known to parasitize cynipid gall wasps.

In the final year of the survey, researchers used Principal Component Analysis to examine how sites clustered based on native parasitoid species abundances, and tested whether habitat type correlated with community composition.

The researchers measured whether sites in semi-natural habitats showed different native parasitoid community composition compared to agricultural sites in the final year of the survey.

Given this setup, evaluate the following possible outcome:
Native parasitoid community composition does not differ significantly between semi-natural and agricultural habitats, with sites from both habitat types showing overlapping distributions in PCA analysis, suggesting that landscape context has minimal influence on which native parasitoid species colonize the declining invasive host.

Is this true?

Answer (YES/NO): NO